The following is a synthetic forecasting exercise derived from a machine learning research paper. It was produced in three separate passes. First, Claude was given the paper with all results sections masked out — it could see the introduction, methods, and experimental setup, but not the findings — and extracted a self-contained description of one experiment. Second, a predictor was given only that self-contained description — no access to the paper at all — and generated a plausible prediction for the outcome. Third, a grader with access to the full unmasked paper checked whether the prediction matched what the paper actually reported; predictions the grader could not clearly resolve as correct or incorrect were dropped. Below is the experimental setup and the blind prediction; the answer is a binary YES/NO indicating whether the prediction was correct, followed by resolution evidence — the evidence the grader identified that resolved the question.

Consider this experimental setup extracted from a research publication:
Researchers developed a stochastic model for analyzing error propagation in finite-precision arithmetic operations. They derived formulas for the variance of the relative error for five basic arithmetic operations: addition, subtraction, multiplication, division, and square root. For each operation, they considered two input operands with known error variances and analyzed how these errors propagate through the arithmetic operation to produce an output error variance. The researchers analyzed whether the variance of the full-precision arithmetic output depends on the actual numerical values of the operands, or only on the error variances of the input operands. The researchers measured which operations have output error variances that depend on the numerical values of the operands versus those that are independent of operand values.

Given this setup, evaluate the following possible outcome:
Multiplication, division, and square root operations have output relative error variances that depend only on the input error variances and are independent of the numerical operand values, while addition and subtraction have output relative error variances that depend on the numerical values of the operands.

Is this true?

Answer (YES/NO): YES